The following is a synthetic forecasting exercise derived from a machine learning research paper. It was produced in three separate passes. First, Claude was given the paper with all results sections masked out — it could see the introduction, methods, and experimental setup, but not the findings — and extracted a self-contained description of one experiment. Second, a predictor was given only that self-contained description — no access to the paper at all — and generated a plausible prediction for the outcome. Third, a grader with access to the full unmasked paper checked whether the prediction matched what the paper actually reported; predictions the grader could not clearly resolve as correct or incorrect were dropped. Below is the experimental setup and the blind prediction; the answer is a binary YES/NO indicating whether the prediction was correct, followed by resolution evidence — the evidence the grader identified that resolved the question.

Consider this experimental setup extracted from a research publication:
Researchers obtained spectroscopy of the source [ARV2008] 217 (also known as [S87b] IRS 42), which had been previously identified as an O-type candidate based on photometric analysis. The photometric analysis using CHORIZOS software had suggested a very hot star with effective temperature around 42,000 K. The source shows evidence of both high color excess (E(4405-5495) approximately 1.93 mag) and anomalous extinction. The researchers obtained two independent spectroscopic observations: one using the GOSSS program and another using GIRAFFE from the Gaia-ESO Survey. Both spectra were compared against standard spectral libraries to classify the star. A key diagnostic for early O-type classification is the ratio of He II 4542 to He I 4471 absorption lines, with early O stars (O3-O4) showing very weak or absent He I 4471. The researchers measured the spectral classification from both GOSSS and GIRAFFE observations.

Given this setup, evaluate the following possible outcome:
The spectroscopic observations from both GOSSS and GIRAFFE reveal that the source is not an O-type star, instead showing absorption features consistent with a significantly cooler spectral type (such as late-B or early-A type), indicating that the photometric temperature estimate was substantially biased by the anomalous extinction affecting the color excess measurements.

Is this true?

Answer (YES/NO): NO